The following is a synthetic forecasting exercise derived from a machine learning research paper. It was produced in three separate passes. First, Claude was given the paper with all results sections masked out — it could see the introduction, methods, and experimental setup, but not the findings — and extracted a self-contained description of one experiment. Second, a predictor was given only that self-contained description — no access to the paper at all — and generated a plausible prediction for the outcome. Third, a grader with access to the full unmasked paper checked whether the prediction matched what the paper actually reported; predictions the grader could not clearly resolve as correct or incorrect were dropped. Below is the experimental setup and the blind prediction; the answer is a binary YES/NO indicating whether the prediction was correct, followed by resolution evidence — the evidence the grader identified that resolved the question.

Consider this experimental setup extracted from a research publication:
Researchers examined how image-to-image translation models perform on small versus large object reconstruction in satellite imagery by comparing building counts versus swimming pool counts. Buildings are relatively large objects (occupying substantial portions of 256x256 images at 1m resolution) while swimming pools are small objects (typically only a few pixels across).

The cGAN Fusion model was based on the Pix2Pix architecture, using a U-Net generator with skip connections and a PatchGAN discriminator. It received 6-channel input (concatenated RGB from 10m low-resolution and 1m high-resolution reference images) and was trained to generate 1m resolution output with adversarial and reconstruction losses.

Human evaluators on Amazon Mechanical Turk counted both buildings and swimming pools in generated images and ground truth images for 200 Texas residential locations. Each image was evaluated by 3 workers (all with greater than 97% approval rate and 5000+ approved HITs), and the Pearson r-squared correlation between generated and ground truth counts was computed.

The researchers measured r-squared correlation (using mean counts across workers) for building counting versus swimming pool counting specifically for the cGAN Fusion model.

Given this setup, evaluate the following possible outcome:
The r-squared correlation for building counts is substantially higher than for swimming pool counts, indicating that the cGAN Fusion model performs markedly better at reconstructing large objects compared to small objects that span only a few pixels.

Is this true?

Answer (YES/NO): YES